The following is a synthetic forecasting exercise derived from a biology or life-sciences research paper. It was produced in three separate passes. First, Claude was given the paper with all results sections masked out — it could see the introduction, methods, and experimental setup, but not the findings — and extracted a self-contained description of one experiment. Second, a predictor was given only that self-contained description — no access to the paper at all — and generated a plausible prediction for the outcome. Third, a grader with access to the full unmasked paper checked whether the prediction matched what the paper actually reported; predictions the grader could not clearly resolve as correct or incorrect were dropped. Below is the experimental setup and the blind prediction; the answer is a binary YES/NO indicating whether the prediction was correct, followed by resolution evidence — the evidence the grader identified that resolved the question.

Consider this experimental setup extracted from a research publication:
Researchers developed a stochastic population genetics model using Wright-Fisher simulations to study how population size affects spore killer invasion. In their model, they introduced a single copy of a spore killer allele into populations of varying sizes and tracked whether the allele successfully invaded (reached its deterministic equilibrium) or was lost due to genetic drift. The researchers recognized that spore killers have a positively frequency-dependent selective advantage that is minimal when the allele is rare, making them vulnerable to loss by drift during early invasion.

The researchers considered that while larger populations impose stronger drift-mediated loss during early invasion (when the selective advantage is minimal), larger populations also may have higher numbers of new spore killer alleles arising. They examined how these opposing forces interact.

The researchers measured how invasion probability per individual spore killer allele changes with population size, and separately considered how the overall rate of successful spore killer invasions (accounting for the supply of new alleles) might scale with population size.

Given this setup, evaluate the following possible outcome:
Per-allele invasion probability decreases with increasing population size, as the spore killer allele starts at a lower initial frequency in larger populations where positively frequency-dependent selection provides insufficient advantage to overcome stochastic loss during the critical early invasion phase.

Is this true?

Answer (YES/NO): YES